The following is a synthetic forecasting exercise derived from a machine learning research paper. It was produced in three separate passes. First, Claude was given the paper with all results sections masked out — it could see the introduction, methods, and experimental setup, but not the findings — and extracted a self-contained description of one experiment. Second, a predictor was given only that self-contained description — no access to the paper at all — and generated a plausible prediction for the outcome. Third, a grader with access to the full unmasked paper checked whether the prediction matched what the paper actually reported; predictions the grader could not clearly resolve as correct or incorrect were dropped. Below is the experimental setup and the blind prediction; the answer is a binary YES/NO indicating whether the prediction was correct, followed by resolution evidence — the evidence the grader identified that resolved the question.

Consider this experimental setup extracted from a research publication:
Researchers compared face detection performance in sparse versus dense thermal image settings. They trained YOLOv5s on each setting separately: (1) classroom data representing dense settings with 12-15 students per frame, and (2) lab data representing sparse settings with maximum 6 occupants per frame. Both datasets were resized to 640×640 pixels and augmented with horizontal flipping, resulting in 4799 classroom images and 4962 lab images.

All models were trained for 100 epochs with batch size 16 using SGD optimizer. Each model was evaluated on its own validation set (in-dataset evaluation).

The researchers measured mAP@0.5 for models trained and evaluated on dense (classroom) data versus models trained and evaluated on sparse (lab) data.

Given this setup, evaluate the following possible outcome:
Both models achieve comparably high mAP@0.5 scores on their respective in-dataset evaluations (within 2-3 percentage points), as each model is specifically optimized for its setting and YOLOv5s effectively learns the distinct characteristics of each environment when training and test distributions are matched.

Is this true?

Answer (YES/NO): YES